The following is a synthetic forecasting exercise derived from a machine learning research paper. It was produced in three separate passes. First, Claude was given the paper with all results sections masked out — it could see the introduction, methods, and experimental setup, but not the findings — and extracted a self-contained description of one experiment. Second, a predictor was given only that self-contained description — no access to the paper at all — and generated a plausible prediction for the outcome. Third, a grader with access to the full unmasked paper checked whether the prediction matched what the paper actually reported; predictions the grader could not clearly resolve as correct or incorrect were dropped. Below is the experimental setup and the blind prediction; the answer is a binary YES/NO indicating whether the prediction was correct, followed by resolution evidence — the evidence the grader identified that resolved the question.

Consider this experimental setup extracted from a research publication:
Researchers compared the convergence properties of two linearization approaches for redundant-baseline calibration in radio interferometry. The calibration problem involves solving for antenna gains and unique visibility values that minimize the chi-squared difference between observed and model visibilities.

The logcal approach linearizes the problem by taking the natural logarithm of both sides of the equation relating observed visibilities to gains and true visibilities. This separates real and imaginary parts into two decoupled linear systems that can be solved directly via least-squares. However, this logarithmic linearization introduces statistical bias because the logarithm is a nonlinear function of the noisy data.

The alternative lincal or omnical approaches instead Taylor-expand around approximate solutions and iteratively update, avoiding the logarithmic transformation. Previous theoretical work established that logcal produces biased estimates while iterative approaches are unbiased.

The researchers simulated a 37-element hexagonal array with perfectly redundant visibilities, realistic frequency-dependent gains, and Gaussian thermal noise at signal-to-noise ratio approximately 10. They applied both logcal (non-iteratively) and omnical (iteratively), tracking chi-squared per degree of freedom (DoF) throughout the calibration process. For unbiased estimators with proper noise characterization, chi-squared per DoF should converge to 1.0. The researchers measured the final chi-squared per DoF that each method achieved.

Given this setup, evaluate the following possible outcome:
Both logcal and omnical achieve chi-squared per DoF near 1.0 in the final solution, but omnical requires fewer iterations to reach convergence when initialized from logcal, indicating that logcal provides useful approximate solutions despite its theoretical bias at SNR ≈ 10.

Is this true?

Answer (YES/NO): NO